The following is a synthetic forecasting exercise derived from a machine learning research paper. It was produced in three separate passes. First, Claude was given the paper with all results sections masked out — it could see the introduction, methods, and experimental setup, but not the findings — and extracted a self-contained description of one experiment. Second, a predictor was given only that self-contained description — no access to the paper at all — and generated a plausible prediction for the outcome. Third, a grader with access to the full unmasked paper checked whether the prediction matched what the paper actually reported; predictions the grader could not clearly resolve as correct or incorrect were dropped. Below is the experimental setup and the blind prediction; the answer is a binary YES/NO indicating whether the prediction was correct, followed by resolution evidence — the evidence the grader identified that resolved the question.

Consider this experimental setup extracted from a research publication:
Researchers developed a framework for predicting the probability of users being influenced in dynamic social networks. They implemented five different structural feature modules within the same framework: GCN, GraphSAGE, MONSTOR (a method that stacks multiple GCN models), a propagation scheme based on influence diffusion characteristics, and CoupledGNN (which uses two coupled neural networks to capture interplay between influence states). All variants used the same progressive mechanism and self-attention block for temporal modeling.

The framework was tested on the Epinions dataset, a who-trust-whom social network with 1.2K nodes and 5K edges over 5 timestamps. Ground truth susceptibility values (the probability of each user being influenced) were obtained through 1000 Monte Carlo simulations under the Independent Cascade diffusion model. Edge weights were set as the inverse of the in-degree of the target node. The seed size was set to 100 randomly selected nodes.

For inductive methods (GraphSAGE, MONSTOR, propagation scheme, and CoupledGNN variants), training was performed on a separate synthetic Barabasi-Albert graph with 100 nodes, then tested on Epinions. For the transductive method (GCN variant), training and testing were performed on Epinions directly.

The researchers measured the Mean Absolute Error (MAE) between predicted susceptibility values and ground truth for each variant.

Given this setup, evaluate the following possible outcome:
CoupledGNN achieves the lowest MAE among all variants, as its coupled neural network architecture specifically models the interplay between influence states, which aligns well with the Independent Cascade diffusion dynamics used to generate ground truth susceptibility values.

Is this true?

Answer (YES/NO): YES